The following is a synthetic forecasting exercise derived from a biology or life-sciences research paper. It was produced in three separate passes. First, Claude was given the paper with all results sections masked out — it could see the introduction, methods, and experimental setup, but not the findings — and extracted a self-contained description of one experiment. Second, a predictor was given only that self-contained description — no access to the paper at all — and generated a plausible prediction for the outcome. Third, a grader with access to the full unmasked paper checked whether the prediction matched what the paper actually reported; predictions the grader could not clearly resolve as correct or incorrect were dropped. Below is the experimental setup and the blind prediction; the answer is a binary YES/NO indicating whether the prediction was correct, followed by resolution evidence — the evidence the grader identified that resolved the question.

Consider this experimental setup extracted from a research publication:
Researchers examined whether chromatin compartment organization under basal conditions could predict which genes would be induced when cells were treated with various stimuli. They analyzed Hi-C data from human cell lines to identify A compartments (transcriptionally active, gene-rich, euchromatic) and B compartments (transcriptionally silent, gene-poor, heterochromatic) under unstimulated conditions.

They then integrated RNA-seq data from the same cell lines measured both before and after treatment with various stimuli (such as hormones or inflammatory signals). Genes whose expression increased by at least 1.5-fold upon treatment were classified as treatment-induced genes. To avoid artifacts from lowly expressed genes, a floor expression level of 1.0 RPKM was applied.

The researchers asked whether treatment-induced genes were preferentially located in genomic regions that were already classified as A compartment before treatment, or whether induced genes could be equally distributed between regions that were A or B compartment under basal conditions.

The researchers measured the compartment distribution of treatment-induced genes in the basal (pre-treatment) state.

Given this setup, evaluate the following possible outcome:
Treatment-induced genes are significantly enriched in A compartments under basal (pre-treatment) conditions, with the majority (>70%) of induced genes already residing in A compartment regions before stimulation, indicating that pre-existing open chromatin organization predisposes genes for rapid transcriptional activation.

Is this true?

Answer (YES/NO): NO